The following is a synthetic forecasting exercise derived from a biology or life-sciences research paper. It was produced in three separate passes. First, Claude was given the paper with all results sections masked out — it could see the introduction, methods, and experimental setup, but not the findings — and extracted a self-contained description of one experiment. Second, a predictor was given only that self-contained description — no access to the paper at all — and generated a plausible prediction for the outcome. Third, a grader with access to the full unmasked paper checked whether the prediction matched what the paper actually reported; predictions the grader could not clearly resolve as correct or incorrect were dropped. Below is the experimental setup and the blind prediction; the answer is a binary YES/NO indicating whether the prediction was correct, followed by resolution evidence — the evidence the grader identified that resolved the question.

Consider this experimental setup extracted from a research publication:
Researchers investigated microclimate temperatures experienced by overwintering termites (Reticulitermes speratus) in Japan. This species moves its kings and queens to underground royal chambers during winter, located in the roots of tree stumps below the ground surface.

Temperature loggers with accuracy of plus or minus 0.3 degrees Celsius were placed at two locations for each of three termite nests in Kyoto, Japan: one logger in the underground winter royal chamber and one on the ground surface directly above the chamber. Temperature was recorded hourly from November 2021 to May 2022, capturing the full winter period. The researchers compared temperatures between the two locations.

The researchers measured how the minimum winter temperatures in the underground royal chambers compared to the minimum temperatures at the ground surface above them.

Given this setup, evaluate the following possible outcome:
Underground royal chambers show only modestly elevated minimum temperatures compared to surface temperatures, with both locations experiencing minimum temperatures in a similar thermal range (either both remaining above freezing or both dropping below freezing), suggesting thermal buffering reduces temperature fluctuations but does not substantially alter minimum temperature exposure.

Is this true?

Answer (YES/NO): NO